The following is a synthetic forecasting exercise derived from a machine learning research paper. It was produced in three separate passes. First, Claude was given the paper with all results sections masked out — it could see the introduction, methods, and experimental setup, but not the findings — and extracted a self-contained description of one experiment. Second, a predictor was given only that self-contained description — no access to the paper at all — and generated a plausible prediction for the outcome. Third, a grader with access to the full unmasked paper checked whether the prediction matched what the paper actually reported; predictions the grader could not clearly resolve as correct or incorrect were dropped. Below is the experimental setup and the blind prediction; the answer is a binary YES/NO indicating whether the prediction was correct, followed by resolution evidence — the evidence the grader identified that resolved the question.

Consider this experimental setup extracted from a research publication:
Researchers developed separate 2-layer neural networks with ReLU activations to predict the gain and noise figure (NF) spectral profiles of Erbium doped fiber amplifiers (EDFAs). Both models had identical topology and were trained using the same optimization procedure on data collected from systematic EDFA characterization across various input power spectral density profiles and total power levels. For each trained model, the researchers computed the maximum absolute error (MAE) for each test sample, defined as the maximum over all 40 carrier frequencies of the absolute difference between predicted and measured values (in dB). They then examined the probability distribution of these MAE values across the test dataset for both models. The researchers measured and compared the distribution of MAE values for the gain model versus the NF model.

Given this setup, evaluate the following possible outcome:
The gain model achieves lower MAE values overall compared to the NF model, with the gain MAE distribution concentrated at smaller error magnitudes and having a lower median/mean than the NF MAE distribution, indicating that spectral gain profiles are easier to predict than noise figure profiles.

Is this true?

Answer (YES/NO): YES